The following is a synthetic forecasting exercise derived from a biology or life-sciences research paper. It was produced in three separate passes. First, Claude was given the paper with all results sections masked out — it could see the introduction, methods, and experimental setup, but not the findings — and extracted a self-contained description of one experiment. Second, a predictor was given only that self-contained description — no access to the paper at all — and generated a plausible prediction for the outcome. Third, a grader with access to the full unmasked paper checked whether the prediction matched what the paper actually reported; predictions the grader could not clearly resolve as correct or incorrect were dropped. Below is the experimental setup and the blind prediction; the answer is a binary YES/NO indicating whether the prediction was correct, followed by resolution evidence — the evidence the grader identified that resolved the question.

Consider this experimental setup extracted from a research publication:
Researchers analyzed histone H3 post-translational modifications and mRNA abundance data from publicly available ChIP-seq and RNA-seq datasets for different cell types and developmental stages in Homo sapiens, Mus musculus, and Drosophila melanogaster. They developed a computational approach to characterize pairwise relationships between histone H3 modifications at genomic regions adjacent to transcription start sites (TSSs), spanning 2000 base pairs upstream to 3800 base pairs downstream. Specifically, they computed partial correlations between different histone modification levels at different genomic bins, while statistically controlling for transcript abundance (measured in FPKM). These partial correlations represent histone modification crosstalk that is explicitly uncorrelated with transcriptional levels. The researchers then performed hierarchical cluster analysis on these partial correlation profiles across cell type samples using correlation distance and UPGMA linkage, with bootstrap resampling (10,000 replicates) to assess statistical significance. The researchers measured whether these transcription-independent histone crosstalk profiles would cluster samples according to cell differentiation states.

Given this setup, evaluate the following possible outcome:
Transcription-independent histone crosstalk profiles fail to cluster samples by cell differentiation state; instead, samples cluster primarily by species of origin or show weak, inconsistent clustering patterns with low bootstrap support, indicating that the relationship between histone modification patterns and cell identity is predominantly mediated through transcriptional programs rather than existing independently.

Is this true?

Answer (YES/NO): NO